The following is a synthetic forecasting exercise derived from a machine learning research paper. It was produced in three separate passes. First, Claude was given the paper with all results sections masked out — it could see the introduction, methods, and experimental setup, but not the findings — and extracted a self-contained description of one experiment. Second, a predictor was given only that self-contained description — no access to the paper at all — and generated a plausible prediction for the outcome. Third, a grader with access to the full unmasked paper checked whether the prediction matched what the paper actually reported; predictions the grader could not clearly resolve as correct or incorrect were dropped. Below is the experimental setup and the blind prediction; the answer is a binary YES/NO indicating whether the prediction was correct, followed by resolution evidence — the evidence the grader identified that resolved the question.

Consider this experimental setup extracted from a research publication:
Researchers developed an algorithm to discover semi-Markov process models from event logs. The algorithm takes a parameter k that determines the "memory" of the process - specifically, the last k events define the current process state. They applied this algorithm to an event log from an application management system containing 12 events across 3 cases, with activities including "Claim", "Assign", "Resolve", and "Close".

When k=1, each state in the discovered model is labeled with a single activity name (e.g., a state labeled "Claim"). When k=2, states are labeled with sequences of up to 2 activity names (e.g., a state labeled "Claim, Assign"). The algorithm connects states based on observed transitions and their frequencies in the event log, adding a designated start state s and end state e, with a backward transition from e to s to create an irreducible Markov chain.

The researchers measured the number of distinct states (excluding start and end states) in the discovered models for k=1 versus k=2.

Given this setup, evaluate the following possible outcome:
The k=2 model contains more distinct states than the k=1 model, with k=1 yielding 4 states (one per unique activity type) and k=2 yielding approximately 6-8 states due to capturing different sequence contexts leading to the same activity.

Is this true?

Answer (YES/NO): YES